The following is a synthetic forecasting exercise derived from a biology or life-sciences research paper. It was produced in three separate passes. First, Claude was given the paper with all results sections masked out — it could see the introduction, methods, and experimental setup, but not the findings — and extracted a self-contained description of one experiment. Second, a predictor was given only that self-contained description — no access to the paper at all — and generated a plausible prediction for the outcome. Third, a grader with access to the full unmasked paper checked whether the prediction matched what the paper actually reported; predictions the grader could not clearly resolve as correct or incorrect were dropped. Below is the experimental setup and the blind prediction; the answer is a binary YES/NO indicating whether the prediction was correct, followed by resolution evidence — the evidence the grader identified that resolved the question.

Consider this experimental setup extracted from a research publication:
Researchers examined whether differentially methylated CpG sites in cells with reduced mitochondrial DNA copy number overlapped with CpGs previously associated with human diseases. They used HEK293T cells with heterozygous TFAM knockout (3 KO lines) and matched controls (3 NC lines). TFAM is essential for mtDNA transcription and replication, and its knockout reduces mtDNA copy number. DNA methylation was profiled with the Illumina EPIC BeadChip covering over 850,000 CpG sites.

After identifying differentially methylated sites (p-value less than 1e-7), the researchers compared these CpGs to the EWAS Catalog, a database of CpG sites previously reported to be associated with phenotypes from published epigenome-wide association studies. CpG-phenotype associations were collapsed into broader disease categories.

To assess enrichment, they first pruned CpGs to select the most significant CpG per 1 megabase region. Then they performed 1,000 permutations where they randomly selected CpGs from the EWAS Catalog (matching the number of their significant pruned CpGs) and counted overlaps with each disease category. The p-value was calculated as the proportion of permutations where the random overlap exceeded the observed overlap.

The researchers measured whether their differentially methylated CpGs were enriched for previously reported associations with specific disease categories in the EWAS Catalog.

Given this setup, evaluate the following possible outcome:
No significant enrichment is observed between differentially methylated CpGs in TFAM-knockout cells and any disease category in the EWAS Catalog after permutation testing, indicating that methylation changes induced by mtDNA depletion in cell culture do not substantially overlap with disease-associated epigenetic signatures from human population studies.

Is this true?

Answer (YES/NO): NO